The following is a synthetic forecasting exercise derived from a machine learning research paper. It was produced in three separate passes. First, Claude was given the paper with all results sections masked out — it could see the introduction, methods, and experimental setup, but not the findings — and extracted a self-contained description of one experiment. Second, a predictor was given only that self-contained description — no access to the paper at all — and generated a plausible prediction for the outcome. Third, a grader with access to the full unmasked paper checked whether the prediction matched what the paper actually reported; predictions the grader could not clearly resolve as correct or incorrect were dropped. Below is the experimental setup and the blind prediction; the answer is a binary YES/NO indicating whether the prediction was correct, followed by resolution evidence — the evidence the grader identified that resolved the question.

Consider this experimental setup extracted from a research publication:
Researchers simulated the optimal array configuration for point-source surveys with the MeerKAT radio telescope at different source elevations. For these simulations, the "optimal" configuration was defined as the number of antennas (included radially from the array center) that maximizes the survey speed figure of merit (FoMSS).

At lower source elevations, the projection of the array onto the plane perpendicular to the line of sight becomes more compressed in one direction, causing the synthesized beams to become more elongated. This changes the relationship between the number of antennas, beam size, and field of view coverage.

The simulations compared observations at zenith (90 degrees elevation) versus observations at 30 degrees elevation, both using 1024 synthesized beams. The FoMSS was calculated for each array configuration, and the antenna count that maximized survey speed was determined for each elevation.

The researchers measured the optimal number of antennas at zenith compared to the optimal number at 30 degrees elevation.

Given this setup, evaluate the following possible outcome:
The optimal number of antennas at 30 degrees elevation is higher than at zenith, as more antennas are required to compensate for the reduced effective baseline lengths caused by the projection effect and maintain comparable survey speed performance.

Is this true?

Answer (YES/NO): YES